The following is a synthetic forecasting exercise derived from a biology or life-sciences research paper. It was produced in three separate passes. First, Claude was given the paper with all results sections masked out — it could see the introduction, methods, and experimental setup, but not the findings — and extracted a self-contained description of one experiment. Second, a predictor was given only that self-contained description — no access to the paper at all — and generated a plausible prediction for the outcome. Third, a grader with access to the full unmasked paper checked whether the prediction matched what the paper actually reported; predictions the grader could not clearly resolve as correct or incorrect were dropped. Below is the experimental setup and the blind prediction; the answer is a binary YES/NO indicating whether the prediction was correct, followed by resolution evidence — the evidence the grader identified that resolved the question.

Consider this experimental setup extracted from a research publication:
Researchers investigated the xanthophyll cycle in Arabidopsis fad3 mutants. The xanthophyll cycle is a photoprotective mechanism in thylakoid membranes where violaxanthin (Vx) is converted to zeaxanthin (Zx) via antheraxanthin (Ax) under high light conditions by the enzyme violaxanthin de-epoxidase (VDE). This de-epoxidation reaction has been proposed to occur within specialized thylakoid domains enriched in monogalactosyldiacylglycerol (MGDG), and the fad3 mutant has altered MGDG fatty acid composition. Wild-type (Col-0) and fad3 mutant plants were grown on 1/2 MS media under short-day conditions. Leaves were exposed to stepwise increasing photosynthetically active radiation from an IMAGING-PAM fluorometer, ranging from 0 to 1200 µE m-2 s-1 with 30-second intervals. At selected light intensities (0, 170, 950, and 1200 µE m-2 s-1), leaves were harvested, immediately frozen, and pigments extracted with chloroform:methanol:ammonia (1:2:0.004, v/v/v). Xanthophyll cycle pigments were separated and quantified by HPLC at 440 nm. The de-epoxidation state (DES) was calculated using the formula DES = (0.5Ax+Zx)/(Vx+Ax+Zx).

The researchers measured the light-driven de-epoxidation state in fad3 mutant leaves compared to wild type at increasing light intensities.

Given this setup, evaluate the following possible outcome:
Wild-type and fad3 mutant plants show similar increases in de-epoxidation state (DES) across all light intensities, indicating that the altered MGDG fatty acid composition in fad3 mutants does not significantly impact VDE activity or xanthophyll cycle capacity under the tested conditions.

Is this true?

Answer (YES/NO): NO